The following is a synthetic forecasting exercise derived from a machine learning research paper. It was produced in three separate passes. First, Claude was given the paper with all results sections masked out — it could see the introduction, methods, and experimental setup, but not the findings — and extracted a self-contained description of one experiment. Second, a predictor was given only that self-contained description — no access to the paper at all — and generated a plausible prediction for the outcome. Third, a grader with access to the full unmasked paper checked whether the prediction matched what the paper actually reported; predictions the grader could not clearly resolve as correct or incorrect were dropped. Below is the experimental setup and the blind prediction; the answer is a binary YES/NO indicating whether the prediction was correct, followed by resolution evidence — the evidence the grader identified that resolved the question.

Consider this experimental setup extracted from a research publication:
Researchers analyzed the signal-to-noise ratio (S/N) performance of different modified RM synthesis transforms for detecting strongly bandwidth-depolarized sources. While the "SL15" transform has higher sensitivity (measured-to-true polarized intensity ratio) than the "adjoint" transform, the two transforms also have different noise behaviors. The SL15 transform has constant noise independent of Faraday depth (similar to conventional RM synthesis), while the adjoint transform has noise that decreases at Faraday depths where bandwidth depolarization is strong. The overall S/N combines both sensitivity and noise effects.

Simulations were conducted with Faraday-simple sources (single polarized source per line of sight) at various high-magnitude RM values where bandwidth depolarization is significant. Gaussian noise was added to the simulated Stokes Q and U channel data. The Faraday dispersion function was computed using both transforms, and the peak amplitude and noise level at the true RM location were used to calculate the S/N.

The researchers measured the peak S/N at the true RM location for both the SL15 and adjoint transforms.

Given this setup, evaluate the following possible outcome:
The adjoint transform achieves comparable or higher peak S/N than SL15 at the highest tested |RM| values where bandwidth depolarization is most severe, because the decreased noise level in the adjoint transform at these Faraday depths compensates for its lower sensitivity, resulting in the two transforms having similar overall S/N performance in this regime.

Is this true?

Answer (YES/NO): YES